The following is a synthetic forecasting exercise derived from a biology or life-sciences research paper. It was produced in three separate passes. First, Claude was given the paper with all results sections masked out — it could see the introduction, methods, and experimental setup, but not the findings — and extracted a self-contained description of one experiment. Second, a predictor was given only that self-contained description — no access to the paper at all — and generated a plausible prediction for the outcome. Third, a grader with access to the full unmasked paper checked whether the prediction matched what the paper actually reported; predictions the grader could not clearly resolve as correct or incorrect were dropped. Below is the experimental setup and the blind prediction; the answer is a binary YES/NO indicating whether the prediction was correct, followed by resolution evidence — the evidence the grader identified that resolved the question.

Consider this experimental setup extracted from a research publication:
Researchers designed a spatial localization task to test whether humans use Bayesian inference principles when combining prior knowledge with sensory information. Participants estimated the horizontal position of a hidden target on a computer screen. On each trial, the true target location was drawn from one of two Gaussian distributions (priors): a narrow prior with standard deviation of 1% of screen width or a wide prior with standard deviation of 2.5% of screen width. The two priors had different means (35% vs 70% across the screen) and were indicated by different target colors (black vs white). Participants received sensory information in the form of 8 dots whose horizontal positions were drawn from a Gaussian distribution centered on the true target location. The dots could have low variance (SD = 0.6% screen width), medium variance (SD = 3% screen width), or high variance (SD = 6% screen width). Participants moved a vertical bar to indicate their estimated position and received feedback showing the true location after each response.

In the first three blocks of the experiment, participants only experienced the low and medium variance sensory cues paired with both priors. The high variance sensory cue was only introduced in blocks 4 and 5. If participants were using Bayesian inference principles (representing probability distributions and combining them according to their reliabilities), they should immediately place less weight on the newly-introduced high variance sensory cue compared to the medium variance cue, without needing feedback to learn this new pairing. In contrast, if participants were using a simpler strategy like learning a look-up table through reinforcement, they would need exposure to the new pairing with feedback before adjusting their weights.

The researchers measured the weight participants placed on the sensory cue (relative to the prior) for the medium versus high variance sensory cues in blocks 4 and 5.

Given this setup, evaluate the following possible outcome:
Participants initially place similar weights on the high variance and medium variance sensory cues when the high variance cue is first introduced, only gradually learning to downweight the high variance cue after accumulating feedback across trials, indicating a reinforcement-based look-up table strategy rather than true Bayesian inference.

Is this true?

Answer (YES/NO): NO